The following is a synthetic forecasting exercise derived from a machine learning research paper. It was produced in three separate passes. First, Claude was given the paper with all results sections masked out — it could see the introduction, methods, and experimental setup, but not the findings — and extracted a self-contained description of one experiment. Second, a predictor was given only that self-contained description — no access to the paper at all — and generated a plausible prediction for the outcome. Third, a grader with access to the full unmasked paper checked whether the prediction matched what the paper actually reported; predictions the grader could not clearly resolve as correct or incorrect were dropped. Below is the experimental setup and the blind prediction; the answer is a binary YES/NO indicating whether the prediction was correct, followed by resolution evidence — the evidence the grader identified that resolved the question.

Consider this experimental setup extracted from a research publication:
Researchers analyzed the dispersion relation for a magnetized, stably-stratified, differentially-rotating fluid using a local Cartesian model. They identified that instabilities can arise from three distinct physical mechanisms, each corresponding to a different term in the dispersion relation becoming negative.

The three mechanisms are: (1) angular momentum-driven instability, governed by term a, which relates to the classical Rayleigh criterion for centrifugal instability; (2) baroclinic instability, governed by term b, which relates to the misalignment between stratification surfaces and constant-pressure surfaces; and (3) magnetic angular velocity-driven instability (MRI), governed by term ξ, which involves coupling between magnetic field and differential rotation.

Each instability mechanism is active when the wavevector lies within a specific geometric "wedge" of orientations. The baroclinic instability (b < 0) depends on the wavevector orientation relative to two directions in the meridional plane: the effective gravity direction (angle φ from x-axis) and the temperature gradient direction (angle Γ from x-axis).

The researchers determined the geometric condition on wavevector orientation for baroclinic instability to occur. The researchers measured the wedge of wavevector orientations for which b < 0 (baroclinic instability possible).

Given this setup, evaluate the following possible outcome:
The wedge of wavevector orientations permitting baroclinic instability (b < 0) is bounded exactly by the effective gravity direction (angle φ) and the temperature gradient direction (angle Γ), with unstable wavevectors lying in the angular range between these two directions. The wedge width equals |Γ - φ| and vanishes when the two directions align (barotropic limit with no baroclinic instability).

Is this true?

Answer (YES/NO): YES